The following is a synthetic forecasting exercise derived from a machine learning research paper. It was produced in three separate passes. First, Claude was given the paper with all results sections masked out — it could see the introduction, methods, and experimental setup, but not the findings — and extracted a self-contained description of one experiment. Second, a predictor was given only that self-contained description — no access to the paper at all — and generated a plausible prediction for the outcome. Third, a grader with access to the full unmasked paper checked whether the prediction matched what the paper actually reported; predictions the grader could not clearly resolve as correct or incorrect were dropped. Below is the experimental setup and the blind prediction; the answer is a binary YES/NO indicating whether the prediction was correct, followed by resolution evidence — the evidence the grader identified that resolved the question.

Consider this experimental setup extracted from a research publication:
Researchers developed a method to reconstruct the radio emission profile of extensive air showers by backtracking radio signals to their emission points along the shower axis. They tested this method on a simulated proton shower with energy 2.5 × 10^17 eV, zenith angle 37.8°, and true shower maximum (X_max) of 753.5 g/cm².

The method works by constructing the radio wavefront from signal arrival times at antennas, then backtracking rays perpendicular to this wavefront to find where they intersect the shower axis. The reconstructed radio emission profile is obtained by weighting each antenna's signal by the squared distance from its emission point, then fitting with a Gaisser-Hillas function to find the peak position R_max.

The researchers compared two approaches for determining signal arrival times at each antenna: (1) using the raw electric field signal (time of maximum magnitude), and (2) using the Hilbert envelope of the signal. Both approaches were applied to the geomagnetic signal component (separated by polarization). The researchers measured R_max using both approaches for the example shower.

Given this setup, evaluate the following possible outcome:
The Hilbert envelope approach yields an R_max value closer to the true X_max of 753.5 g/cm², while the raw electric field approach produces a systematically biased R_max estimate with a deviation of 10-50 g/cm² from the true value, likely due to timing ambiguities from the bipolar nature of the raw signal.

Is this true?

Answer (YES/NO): NO